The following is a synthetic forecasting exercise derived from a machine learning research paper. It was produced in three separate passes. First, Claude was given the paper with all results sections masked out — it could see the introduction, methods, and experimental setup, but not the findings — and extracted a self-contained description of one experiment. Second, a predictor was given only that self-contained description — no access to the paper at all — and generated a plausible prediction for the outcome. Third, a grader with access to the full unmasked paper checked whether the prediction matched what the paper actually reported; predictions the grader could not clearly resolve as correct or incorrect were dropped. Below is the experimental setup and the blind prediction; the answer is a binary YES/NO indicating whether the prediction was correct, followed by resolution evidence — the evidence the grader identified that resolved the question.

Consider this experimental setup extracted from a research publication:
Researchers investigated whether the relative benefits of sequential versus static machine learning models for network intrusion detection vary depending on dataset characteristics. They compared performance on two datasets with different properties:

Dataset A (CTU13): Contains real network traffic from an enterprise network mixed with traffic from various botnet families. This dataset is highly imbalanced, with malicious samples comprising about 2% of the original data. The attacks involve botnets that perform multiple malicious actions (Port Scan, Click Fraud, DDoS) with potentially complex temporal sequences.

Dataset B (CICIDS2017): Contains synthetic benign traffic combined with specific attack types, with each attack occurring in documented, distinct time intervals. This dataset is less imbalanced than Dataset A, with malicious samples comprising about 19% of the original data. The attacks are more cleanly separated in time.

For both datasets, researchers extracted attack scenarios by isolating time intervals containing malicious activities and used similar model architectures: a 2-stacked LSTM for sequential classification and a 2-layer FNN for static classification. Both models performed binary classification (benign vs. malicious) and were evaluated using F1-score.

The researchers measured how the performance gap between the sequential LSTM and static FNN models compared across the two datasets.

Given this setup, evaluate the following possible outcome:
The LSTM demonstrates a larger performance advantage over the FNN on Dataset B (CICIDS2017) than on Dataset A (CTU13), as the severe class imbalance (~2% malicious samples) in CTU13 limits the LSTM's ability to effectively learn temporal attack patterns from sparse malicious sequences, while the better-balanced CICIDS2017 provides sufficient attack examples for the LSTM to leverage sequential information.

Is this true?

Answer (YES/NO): NO